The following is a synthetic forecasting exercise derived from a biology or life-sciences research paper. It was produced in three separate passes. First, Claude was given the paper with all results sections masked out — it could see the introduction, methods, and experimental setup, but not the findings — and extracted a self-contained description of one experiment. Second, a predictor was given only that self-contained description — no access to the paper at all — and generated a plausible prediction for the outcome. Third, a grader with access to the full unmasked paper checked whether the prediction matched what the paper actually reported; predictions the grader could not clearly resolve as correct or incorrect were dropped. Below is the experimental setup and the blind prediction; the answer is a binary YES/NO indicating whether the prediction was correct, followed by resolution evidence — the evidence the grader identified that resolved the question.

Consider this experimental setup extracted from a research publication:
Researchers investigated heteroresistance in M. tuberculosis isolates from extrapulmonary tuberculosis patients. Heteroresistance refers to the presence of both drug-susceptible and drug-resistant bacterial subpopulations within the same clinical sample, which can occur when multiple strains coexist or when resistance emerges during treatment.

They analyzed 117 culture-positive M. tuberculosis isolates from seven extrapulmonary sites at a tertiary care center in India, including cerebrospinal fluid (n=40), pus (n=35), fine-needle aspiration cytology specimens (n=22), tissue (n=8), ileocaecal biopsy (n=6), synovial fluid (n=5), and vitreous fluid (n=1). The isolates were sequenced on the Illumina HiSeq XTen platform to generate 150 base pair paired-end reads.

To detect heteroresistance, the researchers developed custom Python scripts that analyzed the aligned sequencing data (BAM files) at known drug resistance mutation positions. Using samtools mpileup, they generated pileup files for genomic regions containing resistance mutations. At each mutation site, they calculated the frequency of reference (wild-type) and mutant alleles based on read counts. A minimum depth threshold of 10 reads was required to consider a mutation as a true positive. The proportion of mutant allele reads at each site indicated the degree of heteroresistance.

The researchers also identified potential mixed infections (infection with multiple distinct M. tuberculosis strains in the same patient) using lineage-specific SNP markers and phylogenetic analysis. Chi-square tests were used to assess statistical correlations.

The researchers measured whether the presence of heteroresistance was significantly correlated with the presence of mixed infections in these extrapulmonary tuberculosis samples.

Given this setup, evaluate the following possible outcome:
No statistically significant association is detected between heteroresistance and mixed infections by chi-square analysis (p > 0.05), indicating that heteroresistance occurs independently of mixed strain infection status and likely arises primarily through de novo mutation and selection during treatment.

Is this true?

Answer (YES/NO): NO